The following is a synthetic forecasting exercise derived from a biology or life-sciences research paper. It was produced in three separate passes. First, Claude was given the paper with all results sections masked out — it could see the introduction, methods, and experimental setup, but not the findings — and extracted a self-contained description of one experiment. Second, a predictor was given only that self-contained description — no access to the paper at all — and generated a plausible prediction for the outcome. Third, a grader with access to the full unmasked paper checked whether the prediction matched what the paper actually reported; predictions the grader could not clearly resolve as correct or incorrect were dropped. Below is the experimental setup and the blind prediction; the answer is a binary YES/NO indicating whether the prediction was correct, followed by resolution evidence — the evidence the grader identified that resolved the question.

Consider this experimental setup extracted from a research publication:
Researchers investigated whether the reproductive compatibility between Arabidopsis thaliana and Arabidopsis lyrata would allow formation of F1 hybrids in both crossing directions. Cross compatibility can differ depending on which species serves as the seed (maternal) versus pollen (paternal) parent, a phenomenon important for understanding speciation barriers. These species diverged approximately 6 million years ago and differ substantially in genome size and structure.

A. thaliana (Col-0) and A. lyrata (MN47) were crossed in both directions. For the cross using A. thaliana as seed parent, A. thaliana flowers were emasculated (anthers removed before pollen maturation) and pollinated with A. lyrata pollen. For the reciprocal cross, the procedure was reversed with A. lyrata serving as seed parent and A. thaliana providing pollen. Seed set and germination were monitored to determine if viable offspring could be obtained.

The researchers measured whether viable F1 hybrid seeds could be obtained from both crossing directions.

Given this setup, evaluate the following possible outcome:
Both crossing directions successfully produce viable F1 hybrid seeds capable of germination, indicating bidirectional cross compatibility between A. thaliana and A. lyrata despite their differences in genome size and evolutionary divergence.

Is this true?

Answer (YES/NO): NO